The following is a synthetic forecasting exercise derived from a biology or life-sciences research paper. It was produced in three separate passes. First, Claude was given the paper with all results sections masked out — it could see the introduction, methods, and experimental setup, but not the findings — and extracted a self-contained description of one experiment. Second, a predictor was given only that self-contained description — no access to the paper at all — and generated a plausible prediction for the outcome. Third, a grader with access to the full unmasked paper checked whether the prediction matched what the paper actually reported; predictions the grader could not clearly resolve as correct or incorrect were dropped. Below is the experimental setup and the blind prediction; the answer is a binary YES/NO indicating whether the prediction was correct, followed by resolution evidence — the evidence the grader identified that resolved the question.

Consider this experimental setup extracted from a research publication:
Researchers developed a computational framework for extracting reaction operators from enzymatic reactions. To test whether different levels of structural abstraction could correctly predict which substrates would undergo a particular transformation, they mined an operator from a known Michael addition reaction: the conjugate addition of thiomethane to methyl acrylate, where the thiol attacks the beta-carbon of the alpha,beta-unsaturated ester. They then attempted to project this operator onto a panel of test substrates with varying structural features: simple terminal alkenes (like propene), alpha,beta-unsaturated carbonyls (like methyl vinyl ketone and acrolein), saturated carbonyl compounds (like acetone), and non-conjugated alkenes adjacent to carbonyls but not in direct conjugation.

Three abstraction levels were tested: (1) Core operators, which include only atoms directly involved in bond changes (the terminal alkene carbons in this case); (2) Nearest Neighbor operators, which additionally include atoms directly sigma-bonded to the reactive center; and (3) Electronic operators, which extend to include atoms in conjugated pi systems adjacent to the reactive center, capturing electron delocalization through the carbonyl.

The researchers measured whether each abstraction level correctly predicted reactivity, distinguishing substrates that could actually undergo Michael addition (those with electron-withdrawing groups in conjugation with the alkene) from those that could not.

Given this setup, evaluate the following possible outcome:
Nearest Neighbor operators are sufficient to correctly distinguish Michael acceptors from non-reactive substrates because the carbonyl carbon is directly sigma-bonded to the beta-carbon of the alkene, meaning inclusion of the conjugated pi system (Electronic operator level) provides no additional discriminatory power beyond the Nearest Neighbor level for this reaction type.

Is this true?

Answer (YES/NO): NO